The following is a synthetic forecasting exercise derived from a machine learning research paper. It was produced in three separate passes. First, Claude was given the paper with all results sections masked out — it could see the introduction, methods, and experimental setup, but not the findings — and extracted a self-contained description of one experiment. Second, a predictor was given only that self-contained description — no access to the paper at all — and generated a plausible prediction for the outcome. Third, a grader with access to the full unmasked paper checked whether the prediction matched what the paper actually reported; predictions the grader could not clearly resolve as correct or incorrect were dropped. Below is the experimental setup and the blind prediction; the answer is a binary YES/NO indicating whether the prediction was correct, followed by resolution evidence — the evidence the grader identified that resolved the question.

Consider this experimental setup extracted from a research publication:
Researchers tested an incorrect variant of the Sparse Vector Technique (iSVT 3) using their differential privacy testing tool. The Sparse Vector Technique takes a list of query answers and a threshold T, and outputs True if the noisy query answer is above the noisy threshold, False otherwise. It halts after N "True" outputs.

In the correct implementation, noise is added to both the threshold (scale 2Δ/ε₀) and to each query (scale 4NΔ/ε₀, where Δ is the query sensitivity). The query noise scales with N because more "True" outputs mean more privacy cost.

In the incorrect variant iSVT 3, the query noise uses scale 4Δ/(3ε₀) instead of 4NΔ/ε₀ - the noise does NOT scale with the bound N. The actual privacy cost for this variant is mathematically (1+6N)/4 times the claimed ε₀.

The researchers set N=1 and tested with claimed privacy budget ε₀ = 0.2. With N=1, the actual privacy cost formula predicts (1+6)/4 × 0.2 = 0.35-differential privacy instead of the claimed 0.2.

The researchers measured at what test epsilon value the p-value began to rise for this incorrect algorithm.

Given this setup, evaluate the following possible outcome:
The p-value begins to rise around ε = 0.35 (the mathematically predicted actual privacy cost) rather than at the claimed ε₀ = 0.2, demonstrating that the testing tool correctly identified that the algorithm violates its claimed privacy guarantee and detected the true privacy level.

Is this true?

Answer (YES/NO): NO